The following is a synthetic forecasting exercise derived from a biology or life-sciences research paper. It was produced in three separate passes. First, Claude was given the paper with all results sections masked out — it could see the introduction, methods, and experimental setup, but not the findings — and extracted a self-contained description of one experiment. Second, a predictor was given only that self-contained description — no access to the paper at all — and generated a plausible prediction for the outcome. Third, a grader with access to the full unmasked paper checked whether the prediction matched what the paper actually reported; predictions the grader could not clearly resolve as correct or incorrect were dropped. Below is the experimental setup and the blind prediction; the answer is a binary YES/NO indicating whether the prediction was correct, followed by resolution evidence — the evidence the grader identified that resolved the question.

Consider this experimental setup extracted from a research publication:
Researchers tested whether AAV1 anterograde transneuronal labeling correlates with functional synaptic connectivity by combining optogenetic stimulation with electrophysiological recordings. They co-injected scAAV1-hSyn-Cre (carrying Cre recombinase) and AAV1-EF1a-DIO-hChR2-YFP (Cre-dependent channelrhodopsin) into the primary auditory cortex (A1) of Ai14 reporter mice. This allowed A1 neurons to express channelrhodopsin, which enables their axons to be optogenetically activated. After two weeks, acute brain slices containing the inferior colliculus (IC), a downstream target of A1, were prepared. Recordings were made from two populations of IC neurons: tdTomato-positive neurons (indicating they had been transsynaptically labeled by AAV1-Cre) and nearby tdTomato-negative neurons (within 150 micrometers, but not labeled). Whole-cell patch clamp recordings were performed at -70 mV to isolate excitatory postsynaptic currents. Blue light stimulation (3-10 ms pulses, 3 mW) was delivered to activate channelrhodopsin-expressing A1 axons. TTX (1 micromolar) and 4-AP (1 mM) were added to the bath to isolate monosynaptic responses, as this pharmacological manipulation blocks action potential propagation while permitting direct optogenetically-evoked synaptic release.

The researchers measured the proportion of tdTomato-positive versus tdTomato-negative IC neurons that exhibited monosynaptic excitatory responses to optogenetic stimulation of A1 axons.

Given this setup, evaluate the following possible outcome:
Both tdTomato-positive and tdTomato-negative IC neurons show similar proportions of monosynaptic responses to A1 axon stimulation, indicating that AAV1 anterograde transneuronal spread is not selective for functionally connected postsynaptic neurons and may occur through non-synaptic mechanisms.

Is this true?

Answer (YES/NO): NO